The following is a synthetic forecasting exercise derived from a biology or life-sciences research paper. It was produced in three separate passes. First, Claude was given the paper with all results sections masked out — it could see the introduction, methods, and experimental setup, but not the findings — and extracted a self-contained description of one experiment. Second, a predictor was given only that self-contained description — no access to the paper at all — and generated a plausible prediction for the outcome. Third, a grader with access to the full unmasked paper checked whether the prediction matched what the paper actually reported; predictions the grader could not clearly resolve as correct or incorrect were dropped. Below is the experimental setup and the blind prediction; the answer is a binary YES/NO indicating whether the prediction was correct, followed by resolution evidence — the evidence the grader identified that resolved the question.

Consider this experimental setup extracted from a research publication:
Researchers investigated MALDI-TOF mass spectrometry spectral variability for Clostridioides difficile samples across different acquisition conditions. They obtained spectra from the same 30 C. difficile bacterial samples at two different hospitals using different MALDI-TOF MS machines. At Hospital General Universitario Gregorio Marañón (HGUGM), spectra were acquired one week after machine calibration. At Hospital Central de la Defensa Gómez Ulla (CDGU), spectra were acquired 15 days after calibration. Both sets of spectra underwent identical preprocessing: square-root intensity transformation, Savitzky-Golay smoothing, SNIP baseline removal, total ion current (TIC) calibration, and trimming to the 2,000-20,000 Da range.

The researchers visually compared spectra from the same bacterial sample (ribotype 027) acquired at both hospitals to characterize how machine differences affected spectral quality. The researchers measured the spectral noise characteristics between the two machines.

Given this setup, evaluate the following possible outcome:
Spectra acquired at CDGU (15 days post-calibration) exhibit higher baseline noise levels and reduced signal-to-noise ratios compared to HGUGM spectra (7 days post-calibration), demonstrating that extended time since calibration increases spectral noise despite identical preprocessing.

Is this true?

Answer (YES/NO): NO